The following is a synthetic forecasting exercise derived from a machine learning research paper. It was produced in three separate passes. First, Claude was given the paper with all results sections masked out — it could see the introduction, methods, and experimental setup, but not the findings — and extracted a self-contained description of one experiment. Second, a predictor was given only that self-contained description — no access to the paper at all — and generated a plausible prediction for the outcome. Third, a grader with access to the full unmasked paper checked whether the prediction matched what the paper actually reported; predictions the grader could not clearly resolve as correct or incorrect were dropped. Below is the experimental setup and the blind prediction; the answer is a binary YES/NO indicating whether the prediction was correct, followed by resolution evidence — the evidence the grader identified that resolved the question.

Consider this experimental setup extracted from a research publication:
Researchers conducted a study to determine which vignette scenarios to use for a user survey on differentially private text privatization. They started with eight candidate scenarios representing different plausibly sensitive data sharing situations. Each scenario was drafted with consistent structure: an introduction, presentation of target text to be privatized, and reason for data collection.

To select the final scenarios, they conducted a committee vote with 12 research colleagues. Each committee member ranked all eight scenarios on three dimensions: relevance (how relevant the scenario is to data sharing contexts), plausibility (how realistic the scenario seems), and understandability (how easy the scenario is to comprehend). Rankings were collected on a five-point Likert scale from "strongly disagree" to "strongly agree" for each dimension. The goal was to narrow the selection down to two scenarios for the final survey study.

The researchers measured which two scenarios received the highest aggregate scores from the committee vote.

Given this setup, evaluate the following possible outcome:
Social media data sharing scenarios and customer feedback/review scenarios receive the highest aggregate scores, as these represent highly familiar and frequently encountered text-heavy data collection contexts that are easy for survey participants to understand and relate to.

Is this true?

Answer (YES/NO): NO